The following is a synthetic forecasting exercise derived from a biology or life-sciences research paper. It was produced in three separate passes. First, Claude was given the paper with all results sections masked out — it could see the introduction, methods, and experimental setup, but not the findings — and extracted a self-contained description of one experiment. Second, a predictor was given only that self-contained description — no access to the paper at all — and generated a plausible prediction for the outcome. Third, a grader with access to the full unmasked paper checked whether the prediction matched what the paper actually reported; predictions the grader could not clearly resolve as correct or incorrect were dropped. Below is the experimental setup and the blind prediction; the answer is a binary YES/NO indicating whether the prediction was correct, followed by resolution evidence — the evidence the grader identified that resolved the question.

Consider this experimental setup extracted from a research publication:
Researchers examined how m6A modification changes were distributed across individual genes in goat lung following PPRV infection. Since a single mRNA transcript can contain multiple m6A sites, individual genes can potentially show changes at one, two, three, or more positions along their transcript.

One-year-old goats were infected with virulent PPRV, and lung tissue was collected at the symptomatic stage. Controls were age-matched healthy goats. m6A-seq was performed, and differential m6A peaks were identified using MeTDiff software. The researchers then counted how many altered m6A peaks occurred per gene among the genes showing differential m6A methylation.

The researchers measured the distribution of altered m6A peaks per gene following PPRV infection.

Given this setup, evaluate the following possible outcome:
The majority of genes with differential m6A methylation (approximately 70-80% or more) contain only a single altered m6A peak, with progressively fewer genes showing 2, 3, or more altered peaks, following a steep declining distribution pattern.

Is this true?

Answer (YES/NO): YES